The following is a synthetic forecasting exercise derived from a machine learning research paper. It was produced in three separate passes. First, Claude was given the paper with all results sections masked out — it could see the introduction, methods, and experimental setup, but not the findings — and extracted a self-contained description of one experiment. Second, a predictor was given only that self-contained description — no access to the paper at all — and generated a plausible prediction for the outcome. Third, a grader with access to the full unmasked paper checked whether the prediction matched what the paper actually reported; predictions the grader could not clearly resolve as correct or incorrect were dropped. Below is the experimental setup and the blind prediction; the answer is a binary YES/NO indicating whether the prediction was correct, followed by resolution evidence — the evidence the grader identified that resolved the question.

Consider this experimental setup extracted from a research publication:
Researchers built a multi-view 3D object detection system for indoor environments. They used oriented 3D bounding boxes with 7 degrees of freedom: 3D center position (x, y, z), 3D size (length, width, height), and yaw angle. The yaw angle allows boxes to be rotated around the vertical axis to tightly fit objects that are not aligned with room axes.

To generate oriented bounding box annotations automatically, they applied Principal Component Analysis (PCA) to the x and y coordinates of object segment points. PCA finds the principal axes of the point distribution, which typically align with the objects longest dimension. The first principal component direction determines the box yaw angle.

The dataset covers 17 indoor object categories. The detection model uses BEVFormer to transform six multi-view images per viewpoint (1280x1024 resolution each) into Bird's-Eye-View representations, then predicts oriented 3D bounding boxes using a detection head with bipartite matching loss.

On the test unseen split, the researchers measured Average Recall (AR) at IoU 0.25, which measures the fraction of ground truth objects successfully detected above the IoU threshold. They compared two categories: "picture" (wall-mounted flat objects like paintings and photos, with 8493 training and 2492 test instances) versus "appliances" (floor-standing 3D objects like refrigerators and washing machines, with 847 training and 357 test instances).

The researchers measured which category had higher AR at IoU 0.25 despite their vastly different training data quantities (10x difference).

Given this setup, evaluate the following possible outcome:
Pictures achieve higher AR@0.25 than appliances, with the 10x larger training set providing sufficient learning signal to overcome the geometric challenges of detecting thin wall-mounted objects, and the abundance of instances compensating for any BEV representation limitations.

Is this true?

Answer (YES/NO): NO